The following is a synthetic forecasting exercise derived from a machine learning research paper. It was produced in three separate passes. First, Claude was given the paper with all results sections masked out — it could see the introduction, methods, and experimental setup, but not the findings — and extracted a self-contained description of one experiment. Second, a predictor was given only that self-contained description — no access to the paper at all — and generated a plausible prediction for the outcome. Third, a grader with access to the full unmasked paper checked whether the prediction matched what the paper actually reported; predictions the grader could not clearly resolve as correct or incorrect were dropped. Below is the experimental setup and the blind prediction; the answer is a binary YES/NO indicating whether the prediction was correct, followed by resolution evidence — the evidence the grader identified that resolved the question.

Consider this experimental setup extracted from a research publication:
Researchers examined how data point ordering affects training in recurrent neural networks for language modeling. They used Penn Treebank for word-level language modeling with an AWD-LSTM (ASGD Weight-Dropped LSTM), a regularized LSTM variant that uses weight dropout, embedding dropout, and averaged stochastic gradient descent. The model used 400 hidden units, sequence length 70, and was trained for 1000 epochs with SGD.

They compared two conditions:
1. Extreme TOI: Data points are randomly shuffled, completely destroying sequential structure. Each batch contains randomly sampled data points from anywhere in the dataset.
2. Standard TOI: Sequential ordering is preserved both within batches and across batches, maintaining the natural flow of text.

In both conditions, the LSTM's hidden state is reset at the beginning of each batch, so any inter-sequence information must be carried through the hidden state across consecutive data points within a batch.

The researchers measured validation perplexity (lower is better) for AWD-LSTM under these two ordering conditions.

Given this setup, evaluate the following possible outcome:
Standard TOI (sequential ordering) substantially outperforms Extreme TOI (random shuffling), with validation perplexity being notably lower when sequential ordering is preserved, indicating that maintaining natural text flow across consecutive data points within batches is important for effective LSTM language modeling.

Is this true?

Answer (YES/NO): YES